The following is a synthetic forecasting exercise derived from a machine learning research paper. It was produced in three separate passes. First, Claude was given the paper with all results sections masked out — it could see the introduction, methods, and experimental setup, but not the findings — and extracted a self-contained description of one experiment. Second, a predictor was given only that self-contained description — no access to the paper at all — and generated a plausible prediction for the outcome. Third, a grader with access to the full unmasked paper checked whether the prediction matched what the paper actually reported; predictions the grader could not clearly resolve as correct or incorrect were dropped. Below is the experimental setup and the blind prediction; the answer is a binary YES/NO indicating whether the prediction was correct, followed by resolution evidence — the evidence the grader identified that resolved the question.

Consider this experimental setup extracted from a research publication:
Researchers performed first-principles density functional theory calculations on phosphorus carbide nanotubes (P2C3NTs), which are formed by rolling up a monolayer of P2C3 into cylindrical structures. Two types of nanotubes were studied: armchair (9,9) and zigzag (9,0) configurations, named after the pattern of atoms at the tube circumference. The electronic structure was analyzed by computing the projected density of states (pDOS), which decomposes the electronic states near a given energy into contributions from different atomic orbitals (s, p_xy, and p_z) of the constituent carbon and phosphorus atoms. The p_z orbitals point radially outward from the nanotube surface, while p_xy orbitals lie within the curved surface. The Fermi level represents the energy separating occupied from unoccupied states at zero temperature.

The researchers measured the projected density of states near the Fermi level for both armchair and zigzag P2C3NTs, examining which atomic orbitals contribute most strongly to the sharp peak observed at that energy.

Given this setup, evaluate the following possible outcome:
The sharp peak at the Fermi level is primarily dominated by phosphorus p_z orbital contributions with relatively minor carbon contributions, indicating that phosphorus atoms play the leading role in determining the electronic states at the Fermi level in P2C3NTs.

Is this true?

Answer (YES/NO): NO